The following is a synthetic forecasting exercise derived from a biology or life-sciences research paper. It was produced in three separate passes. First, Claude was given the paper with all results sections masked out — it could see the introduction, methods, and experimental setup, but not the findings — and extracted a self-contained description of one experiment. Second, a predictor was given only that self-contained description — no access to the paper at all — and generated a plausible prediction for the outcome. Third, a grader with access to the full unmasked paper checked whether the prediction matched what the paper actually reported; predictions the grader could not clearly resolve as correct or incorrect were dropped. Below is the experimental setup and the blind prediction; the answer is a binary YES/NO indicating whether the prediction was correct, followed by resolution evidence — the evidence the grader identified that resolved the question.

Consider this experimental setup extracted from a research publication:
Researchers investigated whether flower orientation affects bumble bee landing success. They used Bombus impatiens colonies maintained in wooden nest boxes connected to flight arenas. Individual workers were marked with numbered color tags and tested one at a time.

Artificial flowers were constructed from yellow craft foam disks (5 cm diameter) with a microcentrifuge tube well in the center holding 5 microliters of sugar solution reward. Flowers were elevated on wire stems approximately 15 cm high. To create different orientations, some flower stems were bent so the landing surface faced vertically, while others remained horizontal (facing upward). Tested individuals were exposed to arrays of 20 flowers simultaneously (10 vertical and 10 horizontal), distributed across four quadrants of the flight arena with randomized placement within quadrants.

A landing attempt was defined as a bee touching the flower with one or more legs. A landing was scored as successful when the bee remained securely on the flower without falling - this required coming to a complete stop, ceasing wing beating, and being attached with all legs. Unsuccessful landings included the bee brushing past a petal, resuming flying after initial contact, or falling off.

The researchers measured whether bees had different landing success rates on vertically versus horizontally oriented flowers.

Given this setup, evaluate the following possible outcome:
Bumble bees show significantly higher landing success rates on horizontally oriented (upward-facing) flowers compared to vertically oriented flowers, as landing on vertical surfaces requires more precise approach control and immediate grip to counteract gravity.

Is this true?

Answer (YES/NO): NO